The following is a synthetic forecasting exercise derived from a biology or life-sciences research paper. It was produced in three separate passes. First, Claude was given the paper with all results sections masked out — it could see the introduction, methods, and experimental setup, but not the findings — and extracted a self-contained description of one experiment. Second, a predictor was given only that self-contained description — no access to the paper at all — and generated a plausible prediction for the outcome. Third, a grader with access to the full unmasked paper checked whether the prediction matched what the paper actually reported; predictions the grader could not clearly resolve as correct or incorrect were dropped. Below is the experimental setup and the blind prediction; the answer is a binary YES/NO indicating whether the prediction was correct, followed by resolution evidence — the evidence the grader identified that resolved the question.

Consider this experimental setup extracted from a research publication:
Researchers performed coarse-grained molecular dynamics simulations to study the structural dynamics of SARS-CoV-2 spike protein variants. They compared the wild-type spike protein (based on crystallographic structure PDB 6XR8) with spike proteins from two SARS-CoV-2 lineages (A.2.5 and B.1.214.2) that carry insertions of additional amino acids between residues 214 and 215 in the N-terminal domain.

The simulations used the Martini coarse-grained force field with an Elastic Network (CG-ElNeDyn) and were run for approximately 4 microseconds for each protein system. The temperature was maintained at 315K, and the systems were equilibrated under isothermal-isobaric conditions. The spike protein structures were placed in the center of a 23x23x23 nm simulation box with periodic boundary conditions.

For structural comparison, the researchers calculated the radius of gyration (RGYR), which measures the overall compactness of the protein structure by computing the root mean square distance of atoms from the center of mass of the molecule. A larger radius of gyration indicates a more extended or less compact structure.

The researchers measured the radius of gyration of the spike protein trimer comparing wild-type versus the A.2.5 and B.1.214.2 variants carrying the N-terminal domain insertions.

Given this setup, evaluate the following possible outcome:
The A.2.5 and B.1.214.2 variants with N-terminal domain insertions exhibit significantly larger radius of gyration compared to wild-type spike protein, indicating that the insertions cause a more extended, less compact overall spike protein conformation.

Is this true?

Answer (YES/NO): NO